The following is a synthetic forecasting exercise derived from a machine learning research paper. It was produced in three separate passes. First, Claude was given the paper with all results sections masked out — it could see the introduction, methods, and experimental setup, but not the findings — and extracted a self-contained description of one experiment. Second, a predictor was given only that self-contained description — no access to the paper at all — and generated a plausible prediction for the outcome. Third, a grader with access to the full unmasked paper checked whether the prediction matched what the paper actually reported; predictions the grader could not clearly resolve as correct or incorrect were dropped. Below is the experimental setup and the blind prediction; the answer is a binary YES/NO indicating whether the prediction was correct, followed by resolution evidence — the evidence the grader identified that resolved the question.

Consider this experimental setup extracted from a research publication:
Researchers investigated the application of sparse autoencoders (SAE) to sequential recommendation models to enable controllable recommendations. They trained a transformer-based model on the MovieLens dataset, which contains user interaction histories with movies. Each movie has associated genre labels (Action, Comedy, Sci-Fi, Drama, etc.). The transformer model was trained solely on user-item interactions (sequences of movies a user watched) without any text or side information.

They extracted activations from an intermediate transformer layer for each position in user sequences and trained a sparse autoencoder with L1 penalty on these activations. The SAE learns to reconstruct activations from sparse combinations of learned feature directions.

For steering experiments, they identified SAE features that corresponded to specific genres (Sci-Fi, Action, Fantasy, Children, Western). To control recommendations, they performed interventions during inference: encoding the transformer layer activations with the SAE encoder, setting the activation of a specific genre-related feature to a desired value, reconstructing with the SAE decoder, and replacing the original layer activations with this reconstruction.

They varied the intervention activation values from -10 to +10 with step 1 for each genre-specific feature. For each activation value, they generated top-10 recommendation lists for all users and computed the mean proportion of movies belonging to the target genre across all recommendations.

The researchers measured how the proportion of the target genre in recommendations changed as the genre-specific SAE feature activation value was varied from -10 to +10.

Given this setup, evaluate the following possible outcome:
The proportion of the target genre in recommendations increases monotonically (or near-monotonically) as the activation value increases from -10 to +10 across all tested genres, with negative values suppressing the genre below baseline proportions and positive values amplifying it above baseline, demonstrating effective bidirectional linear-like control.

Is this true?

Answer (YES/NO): YES